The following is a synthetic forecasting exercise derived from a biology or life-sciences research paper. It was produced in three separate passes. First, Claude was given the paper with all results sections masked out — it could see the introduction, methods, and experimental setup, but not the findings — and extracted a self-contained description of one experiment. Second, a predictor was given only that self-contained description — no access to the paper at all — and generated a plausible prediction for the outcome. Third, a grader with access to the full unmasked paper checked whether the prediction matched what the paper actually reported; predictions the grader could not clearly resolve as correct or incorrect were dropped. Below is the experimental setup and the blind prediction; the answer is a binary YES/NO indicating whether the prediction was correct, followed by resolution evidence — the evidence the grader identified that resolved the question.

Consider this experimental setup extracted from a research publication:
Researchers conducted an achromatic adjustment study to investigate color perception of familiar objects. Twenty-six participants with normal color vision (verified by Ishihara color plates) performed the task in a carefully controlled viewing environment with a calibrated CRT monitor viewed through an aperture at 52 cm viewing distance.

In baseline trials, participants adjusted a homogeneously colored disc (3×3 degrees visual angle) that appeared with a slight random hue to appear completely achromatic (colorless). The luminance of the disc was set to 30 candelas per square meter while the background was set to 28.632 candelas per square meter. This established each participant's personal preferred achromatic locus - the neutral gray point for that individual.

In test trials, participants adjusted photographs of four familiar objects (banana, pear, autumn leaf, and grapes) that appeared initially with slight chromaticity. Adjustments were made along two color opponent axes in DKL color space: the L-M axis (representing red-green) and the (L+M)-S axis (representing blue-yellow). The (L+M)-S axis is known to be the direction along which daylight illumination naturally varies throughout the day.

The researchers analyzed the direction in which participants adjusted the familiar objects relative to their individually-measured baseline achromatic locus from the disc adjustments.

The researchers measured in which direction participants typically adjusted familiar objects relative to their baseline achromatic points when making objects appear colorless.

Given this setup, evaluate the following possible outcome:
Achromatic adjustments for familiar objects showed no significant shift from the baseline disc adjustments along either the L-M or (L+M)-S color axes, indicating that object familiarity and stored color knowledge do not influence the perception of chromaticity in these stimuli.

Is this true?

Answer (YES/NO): NO